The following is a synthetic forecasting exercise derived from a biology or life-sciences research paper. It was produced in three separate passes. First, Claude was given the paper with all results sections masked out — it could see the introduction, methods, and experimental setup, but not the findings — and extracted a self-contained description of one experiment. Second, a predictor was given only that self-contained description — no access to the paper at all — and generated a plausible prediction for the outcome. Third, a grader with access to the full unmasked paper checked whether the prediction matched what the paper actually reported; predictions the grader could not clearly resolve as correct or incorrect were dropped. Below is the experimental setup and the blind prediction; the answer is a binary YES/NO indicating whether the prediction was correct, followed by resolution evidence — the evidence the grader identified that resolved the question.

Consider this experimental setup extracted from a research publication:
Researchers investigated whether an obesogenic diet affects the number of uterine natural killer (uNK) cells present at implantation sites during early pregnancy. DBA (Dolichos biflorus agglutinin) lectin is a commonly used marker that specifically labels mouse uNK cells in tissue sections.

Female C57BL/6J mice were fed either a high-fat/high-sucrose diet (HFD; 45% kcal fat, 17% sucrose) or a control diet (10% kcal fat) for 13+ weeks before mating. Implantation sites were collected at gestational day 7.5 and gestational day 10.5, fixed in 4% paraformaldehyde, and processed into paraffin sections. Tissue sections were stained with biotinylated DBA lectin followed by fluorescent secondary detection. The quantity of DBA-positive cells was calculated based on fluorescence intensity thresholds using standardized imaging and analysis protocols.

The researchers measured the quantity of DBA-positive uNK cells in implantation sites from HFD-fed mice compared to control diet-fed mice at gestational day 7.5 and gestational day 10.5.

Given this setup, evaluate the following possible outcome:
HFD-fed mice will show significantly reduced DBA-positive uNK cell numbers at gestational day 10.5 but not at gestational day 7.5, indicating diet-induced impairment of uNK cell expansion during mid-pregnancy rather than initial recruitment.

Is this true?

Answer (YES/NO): NO